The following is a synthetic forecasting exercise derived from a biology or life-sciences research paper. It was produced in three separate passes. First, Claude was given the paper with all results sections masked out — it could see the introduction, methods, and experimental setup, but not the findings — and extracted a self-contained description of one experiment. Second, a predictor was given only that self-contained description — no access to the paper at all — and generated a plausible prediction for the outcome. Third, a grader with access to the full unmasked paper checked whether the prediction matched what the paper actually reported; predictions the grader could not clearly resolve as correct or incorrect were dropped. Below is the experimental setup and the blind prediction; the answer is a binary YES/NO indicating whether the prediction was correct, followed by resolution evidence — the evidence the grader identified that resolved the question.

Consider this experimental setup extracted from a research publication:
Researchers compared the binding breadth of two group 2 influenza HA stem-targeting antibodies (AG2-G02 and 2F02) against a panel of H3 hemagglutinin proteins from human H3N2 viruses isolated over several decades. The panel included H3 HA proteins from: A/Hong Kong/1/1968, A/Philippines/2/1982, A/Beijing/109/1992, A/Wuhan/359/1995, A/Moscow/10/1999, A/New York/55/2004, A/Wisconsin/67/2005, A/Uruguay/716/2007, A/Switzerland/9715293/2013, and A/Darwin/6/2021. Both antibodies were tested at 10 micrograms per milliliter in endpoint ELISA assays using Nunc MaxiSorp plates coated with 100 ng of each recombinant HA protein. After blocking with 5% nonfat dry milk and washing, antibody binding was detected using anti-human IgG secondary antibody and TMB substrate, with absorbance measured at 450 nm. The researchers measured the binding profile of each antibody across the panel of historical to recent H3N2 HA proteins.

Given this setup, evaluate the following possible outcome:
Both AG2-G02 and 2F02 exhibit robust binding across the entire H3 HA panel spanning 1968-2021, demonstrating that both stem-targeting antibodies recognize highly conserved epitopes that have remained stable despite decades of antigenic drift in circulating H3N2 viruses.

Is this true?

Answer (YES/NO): NO